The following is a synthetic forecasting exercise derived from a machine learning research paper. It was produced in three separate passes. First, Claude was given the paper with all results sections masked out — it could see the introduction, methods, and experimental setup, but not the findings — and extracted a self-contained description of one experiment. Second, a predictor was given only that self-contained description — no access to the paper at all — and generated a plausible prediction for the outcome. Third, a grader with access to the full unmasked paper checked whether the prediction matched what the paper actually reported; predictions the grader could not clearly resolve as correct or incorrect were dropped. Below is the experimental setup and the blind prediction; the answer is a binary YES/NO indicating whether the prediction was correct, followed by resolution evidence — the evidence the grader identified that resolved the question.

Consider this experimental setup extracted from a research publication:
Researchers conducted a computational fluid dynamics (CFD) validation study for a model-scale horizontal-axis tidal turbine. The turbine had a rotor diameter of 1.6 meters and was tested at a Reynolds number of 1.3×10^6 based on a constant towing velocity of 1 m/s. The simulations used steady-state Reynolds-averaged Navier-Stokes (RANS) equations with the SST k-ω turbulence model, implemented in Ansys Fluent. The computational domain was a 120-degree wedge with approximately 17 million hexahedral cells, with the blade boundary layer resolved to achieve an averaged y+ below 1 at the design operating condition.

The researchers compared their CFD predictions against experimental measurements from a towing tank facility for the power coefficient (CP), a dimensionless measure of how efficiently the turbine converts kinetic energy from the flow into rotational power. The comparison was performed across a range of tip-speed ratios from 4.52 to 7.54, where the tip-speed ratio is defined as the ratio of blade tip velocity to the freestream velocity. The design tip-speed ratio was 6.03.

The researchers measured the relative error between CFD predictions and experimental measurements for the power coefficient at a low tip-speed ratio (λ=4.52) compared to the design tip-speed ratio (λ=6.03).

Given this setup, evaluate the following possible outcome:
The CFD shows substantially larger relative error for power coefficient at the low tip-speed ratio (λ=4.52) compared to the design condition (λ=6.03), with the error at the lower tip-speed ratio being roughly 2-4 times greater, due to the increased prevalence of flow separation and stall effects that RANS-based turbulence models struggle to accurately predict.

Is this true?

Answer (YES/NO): YES